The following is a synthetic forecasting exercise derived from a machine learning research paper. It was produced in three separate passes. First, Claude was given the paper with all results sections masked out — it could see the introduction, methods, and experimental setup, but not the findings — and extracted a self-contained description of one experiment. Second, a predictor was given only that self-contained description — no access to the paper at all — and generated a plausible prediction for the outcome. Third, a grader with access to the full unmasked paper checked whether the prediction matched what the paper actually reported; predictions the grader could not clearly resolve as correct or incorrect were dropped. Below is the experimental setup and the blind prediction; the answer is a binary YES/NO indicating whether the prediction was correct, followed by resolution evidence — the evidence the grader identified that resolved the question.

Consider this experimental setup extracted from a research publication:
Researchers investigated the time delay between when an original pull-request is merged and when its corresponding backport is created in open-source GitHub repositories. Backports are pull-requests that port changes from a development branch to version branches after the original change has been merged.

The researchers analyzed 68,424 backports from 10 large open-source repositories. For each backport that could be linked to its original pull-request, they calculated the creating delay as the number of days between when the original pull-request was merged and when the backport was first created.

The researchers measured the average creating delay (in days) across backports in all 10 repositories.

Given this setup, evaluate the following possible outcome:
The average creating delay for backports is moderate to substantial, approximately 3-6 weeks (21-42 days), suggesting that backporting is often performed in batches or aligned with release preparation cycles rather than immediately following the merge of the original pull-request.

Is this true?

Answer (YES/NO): NO